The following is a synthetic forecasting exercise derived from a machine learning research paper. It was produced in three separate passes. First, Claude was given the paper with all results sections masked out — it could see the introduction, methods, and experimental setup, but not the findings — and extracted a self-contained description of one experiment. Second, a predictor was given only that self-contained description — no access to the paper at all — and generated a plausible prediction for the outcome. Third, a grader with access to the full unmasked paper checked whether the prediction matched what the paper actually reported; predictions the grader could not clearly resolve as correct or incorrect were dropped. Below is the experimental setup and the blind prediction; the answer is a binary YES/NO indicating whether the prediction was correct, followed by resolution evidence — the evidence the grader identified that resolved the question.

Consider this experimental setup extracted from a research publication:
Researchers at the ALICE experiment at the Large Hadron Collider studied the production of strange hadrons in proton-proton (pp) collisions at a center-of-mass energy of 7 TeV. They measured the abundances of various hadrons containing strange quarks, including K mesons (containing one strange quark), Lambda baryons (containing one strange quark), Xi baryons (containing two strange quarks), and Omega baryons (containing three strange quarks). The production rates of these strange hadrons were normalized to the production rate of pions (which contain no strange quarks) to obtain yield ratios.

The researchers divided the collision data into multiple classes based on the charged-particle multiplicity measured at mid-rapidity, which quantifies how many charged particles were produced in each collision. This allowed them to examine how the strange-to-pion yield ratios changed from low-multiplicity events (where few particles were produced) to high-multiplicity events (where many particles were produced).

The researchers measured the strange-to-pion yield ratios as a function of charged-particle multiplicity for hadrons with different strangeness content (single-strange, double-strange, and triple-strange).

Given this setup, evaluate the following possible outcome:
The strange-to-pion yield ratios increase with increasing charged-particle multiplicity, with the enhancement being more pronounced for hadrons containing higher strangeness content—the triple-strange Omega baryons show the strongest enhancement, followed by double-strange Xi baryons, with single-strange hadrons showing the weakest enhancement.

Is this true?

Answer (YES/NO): YES